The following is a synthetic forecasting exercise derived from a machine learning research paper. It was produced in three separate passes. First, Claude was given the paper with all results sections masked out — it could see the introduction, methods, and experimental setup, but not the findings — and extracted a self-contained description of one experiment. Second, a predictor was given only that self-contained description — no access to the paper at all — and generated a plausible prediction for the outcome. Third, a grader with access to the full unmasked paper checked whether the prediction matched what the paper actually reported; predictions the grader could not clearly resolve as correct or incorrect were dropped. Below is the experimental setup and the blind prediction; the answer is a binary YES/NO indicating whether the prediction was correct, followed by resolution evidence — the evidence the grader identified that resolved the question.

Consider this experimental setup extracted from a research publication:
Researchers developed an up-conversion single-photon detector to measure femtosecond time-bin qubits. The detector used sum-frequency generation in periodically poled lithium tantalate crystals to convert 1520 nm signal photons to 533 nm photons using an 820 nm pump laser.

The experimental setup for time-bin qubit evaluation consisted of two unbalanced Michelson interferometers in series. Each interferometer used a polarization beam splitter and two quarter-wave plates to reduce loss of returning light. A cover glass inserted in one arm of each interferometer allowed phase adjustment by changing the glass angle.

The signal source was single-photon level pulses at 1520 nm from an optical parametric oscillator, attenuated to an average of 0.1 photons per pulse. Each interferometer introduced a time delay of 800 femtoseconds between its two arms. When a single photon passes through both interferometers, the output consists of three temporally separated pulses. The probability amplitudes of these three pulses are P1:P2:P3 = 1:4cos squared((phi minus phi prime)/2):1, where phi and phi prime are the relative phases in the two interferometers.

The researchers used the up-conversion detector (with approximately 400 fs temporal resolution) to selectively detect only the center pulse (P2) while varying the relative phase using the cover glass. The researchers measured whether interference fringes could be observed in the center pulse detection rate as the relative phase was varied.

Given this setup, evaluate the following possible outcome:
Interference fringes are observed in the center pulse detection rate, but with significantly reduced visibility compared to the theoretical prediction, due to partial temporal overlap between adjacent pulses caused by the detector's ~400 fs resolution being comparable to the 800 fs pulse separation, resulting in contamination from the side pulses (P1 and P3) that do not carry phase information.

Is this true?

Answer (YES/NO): NO